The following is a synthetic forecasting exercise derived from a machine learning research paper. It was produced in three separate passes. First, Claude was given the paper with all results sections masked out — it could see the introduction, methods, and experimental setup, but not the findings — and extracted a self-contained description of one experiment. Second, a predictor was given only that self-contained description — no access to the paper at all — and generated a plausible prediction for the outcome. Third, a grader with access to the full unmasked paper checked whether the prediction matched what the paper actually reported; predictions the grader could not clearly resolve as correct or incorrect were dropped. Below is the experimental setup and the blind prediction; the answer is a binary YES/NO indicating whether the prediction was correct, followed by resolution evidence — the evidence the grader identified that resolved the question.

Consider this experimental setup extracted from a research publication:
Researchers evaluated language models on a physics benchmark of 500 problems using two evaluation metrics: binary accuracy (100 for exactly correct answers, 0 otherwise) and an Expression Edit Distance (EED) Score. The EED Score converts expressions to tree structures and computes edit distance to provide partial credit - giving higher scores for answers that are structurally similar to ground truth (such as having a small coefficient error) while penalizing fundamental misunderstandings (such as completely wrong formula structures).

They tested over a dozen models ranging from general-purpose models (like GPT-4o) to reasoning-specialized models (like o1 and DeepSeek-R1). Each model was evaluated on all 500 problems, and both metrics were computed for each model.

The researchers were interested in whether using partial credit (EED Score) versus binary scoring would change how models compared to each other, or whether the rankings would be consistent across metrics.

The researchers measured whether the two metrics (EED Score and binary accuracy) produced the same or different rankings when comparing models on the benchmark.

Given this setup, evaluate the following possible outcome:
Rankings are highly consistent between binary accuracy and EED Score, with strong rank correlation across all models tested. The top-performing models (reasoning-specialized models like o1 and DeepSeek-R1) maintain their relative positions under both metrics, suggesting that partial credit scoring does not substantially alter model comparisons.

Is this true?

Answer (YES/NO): YES